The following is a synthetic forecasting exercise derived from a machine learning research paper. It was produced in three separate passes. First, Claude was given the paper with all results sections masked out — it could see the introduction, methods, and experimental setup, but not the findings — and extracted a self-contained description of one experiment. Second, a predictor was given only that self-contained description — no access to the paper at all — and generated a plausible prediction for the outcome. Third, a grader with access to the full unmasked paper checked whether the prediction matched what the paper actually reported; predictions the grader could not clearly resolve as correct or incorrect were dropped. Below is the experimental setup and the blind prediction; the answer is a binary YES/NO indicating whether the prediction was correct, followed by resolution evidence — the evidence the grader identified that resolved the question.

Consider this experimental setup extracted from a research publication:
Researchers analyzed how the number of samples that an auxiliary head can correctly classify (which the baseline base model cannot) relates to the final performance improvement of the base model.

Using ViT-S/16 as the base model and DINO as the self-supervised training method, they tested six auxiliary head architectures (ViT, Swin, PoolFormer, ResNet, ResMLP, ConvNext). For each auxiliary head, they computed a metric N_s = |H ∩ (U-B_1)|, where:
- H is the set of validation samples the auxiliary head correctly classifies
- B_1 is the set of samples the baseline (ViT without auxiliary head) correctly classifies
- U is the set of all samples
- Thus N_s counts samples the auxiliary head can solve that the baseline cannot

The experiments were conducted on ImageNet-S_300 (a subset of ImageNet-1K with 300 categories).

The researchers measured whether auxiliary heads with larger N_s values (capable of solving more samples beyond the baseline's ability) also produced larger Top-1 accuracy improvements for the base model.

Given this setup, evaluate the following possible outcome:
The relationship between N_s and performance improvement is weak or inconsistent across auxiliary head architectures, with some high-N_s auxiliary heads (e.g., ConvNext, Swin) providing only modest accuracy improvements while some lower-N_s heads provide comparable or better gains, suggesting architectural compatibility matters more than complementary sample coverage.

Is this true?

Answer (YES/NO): NO